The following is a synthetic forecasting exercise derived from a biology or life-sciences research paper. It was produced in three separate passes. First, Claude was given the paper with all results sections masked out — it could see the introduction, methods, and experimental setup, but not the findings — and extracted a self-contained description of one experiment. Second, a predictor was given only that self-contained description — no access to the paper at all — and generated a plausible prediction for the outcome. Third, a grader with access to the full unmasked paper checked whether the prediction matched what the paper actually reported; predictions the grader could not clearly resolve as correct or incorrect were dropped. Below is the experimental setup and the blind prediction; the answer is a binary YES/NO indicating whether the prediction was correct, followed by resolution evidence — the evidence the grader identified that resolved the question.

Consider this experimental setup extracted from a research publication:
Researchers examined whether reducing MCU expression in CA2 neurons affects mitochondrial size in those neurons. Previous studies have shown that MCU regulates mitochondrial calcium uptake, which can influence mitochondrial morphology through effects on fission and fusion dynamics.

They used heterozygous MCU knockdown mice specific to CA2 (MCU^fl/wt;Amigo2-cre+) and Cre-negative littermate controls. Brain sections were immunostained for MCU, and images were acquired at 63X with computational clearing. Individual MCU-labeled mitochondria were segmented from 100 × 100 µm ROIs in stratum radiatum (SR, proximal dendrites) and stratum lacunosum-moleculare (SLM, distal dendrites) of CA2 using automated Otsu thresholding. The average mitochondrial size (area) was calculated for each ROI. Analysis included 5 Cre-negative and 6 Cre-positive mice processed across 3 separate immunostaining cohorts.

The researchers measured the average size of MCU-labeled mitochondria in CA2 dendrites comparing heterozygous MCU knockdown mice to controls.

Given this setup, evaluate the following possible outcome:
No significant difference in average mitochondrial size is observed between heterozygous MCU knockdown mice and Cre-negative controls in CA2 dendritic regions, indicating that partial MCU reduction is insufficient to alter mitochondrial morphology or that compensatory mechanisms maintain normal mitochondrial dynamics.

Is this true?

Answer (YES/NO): NO